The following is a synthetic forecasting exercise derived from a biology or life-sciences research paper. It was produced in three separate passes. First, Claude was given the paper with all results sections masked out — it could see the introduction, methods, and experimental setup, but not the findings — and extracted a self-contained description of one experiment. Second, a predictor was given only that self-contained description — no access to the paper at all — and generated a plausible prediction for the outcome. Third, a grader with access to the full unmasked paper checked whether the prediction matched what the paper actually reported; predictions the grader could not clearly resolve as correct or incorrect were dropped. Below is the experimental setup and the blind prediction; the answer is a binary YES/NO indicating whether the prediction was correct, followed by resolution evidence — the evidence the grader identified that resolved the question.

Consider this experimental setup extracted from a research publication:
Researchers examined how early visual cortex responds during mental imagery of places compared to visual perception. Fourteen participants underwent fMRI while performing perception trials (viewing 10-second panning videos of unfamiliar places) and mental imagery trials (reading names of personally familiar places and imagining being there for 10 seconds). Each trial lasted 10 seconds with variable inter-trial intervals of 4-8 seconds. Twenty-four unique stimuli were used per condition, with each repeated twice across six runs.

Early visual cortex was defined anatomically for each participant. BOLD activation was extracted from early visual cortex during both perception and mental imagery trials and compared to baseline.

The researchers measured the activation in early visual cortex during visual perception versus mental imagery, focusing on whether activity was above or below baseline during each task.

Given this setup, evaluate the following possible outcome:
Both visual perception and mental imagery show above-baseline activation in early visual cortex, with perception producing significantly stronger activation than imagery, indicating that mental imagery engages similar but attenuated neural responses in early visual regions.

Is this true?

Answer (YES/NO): NO